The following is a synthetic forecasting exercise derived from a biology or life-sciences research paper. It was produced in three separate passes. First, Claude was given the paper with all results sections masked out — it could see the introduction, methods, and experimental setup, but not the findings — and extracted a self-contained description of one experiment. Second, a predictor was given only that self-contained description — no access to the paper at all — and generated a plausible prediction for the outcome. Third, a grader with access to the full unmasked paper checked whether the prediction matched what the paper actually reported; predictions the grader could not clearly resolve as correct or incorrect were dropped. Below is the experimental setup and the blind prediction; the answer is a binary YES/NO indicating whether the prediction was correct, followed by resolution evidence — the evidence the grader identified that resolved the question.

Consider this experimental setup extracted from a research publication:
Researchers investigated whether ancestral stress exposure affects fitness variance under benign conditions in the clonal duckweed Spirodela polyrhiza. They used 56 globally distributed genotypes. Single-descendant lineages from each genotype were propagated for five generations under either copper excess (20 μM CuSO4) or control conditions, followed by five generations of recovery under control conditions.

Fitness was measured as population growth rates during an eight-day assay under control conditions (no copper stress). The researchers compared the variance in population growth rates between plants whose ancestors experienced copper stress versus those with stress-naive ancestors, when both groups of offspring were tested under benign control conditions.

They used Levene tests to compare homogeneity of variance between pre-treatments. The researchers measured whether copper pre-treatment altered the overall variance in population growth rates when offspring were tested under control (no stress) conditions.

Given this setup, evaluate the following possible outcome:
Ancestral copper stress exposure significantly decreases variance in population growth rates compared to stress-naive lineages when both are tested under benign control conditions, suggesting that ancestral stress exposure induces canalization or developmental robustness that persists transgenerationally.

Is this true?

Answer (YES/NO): NO